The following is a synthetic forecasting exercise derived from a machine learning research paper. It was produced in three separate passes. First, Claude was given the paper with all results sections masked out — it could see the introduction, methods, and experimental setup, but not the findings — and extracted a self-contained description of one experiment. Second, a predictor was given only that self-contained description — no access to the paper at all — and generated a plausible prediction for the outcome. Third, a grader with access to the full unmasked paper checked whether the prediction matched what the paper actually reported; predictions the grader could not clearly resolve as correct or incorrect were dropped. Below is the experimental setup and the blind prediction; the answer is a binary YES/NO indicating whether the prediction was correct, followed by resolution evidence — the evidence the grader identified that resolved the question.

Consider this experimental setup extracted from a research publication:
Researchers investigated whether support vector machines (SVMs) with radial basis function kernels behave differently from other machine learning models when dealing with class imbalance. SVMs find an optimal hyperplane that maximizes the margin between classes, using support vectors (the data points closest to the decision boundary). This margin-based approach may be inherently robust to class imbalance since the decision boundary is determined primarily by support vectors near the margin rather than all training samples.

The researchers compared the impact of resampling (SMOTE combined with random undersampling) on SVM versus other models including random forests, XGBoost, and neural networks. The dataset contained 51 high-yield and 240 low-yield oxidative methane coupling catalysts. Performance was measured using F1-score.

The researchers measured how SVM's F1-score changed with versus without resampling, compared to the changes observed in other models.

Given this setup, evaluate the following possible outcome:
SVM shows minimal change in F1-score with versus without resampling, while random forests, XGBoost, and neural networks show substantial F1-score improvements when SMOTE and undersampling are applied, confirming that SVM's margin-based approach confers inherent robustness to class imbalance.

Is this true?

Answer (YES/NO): YES